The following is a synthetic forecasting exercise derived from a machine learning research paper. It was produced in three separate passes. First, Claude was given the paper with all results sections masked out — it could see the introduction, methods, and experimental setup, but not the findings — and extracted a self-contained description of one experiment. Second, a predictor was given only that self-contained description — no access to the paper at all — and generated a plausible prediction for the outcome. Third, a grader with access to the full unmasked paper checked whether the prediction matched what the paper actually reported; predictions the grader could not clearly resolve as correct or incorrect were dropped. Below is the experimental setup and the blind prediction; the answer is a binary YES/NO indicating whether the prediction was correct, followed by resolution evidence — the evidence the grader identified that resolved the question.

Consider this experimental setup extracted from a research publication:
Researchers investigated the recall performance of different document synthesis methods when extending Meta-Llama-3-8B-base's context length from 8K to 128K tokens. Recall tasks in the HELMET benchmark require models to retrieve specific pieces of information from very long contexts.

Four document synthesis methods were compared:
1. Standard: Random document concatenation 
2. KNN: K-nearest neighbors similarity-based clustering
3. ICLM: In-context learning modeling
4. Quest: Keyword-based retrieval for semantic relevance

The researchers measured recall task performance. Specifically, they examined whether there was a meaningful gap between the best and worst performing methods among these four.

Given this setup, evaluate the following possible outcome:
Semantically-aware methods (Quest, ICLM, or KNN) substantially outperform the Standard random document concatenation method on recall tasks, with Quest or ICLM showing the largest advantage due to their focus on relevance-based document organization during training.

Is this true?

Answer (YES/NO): NO